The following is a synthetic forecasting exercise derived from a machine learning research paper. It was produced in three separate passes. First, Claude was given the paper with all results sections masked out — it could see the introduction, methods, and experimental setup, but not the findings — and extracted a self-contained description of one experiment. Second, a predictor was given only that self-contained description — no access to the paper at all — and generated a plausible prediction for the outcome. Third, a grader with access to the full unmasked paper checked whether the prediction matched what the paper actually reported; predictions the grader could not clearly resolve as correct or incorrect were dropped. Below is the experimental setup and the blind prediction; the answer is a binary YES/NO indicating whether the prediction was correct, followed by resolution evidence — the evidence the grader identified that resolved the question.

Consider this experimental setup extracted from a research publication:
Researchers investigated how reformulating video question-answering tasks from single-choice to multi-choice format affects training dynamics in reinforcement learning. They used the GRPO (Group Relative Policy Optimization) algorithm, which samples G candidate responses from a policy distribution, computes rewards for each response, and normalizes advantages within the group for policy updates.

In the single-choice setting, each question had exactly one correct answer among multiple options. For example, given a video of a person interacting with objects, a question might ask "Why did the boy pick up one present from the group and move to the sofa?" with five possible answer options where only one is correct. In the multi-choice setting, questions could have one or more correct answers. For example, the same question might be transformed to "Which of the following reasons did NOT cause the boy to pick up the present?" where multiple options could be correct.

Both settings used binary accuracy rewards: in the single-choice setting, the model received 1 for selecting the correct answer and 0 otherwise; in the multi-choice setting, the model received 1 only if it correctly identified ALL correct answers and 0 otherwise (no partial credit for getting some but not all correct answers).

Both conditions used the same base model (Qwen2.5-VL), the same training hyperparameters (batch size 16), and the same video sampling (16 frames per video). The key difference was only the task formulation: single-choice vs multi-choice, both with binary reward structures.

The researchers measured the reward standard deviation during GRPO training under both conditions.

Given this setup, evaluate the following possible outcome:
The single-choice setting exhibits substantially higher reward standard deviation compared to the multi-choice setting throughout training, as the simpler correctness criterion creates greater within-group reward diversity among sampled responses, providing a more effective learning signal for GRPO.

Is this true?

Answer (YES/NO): NO